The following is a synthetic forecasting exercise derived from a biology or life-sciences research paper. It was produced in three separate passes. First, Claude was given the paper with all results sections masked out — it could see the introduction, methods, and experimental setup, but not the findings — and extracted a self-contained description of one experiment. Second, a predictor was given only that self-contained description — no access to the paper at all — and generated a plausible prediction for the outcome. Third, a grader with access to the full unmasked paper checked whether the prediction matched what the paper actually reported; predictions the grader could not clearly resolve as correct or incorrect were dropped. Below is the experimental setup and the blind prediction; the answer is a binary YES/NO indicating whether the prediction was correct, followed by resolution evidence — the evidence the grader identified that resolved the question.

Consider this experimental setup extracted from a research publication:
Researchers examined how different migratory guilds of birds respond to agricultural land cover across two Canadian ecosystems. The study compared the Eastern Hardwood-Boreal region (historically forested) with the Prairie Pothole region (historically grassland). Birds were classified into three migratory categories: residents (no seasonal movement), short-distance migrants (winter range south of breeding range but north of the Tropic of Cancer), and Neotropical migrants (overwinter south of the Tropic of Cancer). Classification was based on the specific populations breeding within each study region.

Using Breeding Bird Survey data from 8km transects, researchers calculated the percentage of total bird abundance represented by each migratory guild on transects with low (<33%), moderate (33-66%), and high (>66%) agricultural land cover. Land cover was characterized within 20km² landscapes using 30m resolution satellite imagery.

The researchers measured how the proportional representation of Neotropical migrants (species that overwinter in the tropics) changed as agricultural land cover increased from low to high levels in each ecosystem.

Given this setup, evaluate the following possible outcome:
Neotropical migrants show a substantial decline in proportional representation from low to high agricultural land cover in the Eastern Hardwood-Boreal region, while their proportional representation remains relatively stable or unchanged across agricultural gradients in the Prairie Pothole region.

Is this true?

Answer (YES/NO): YES